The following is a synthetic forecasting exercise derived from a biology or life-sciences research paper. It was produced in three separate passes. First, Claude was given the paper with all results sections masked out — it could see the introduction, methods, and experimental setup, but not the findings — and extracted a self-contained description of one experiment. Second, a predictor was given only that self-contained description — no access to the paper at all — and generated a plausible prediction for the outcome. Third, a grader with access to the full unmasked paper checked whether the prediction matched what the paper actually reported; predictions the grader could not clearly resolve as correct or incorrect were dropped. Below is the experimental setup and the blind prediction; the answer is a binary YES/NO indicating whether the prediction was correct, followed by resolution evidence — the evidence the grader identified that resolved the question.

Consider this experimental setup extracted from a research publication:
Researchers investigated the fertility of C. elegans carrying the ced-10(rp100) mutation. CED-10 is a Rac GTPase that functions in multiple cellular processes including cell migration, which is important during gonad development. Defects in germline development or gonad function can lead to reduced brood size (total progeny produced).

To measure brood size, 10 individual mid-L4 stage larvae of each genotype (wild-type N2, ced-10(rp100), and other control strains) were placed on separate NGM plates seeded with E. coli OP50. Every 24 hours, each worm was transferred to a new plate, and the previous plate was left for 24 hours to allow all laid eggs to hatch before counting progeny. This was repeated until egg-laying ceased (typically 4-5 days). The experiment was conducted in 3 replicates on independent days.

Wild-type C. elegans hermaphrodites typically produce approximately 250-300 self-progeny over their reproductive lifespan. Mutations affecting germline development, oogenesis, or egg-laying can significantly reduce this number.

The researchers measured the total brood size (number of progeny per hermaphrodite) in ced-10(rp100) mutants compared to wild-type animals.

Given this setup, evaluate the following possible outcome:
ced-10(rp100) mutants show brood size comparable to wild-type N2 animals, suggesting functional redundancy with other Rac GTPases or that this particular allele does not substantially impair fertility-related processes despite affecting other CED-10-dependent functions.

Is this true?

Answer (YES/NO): YES